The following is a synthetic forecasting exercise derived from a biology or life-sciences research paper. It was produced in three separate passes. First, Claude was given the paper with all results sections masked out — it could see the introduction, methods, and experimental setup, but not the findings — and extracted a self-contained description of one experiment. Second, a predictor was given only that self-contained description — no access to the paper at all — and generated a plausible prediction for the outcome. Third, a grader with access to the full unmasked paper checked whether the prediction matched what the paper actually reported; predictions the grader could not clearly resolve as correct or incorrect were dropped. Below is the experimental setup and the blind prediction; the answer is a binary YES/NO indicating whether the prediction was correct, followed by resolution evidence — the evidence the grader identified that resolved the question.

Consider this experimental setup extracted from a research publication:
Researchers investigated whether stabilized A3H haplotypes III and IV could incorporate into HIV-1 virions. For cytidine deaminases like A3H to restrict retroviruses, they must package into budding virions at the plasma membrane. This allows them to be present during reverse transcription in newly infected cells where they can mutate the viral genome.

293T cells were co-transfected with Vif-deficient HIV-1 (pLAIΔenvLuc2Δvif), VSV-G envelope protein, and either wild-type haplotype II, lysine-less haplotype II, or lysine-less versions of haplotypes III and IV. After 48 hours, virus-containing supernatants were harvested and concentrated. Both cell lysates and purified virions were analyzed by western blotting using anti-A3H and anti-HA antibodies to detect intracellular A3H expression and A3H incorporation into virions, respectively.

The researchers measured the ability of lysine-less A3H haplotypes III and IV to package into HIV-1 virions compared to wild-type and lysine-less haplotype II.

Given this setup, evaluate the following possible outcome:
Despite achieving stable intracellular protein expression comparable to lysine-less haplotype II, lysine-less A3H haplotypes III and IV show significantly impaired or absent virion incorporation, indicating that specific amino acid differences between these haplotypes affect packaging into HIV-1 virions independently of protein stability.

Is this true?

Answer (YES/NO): YES